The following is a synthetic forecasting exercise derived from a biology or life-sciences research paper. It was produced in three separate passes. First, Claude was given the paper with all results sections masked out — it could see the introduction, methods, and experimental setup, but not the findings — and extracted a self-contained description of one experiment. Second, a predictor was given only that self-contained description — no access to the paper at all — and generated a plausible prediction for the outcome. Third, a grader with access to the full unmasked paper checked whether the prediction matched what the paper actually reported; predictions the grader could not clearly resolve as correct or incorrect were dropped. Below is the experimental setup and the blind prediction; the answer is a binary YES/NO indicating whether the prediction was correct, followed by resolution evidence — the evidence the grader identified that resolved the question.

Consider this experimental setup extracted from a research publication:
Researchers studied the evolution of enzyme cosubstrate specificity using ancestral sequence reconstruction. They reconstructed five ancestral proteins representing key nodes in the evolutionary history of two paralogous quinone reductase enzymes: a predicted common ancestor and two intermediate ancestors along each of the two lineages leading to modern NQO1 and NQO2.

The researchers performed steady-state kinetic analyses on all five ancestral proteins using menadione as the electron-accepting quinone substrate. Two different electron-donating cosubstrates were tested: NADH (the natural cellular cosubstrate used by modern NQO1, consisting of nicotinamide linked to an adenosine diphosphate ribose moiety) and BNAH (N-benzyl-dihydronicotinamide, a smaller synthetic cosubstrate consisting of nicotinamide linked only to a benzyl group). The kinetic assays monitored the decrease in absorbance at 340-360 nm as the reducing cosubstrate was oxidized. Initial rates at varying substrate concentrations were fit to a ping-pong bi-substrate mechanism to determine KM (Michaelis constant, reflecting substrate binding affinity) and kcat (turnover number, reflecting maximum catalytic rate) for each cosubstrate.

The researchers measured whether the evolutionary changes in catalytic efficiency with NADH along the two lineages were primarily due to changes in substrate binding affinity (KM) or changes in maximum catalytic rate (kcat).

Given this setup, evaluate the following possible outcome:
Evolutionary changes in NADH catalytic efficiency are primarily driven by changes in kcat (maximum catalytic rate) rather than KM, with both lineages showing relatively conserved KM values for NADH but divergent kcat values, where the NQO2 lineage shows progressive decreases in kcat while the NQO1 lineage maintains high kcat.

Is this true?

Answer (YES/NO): NO